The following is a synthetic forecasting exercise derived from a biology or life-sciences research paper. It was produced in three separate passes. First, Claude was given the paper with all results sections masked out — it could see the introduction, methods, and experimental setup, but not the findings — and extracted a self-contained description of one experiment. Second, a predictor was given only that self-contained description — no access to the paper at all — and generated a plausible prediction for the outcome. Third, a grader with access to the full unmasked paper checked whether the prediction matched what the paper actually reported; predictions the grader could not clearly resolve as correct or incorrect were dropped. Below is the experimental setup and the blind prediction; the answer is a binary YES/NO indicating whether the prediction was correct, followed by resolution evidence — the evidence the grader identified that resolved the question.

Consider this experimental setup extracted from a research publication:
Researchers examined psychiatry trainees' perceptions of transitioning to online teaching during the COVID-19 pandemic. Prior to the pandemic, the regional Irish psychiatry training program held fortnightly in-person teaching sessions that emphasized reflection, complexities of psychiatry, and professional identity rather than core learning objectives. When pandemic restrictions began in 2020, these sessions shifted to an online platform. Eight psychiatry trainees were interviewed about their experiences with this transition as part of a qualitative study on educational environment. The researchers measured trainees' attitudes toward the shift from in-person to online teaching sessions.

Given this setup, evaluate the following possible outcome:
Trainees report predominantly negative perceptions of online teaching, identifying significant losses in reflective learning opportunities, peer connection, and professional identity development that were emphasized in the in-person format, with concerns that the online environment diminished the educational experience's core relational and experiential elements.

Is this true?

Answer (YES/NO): NO